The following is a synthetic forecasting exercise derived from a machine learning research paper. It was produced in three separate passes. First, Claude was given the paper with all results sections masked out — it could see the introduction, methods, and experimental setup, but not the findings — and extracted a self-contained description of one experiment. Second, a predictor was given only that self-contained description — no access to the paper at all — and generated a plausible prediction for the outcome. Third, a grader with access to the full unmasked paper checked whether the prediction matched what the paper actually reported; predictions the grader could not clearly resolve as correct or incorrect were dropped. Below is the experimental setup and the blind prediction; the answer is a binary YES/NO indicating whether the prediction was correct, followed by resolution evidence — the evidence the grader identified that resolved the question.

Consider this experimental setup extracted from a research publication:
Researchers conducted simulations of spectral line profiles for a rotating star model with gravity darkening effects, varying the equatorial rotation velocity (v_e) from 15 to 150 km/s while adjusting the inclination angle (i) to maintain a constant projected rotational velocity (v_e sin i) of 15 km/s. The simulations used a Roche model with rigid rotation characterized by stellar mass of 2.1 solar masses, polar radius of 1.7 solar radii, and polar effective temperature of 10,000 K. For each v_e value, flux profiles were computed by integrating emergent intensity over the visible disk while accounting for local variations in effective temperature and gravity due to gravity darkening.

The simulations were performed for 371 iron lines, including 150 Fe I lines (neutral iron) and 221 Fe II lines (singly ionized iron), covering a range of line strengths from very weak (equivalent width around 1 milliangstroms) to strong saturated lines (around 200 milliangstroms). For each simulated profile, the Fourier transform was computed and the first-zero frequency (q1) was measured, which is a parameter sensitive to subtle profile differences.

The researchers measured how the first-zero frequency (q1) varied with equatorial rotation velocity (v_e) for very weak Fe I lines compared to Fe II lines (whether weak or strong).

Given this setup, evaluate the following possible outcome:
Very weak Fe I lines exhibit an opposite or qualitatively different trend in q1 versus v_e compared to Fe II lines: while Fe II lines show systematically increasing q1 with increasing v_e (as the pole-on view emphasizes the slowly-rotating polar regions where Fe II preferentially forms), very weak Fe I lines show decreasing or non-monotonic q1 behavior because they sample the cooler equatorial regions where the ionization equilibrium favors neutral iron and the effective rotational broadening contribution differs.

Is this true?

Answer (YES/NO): NO